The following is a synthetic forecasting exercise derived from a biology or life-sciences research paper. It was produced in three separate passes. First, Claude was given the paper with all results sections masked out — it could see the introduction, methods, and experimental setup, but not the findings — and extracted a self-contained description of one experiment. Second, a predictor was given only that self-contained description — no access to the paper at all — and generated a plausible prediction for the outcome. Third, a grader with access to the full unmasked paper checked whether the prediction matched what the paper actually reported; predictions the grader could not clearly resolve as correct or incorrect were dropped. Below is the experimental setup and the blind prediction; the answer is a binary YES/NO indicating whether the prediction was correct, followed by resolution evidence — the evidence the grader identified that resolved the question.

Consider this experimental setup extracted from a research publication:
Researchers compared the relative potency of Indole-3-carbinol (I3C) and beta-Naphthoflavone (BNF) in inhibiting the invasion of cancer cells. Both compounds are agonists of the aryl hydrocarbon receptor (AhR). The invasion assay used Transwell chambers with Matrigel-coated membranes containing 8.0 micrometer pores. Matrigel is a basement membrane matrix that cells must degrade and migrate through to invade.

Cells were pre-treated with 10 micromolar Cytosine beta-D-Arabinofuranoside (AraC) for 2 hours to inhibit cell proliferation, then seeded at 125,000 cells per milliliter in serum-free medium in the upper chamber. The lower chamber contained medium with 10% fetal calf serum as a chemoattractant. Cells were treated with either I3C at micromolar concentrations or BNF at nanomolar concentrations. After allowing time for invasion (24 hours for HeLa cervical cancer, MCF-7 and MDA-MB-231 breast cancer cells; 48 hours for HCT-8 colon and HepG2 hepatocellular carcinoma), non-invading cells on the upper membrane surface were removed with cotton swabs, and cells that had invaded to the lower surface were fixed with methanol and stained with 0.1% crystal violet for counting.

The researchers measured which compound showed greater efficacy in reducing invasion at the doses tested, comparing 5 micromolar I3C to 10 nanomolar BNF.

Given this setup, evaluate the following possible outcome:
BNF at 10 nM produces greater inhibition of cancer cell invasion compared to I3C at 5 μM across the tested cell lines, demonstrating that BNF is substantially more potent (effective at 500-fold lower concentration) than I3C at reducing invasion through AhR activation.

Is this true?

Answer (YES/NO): NO